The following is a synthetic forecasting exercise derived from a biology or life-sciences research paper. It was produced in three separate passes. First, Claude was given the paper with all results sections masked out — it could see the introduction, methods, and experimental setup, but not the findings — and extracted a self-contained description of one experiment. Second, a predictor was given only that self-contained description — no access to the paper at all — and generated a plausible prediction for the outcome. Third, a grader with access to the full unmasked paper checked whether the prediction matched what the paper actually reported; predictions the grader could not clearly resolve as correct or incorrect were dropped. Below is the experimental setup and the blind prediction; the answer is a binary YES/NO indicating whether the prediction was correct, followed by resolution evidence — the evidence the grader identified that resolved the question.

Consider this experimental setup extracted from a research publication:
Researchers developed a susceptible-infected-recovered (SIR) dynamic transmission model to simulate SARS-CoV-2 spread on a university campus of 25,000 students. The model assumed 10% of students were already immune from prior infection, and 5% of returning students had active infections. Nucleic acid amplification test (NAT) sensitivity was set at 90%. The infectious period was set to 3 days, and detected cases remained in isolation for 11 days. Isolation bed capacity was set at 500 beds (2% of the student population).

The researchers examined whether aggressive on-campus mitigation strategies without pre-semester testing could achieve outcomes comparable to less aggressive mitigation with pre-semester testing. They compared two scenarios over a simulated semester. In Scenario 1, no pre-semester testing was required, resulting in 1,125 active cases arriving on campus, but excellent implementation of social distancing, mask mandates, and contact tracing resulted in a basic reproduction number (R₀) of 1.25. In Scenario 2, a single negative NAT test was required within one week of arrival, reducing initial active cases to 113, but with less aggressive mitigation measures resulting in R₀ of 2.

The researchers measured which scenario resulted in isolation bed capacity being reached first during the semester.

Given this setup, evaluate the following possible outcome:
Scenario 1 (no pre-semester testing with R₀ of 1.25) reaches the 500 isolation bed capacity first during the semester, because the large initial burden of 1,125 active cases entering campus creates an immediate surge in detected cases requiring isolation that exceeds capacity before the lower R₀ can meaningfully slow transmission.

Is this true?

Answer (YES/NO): YES